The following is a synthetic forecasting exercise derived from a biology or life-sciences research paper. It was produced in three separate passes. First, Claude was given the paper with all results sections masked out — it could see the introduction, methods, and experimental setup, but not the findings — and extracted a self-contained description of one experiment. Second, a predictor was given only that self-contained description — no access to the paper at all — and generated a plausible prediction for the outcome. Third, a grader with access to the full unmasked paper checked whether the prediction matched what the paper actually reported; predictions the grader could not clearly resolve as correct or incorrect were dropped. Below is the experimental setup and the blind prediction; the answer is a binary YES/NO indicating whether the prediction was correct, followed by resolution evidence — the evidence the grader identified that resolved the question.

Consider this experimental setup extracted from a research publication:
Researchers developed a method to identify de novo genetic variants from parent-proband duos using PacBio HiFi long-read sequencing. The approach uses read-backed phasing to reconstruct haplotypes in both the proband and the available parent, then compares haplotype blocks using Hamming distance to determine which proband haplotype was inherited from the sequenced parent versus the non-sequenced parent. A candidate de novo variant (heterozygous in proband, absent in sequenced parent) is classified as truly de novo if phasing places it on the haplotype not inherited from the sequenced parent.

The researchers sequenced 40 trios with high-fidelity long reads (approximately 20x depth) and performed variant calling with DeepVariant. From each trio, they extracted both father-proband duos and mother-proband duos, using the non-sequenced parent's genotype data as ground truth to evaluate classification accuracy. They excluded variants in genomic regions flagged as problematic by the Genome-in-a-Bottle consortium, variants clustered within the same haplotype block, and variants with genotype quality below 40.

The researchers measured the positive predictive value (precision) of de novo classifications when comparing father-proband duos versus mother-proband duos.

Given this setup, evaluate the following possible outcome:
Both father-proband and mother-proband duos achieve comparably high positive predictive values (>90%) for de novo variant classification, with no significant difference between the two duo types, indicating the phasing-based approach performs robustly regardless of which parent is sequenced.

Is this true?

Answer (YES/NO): NO